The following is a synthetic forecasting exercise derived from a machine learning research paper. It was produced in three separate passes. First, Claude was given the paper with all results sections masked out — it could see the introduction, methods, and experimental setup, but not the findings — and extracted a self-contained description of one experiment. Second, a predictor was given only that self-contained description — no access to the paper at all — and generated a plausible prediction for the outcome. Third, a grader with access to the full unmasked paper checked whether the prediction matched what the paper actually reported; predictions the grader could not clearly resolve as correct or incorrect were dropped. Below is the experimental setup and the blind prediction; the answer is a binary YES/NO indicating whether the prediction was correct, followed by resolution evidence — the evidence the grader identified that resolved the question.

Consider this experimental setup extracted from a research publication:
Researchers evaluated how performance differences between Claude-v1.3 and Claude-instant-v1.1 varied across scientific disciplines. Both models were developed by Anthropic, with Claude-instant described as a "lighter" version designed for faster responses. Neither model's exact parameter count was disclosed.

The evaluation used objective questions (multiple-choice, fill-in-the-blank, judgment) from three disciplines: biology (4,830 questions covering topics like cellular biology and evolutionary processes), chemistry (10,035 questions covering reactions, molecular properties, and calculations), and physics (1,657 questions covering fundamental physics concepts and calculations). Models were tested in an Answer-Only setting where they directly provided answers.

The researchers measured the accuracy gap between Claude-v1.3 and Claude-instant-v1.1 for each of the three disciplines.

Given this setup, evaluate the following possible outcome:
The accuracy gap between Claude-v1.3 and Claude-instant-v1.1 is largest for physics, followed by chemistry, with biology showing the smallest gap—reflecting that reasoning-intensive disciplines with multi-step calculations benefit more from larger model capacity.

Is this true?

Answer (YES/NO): NO